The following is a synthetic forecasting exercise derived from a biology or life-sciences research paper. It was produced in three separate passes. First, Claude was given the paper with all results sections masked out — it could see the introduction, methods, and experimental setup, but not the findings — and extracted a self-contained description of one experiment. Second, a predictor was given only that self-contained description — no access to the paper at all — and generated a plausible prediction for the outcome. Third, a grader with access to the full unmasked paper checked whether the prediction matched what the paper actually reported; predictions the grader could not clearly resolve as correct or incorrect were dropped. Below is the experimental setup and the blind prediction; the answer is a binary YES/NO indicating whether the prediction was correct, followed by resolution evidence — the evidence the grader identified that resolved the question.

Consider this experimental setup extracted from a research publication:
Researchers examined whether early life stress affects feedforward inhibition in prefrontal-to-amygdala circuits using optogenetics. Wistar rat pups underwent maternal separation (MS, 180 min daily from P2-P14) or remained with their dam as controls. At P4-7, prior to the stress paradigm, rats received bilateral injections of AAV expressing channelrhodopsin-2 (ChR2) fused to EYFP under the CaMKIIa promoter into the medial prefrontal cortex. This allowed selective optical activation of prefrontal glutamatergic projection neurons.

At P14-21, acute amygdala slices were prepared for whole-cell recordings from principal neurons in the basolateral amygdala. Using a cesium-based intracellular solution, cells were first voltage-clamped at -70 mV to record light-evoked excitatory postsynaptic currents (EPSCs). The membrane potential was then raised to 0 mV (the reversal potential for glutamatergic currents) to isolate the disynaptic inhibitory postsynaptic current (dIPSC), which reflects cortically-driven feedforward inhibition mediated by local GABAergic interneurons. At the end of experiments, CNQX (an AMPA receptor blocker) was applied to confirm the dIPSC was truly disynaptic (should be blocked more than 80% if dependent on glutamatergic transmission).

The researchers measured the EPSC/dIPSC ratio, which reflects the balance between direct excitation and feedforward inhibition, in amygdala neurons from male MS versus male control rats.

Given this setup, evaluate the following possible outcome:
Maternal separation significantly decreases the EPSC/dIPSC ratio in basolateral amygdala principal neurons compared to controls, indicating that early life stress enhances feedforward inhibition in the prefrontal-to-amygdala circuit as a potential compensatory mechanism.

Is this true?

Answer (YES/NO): YES